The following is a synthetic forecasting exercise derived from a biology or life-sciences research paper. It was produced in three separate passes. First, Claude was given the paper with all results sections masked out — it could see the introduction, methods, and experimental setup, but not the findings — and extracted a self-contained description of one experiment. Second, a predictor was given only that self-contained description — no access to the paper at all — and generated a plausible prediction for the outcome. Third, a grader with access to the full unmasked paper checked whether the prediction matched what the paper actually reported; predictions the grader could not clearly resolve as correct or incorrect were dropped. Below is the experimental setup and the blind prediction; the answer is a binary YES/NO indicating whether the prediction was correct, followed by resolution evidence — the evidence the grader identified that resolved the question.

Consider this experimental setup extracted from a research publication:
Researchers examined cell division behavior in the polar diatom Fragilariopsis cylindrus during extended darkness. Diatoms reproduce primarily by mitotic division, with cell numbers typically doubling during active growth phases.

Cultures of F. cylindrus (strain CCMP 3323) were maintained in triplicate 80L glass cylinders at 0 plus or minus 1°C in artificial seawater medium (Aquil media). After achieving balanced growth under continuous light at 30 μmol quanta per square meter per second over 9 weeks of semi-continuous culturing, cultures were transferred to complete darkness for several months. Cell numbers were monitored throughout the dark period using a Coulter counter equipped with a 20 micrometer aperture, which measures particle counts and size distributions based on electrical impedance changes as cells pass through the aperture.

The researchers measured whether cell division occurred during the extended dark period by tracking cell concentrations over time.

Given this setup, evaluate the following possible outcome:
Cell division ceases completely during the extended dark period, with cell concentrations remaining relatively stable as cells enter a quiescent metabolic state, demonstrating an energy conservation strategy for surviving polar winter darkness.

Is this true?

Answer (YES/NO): NO